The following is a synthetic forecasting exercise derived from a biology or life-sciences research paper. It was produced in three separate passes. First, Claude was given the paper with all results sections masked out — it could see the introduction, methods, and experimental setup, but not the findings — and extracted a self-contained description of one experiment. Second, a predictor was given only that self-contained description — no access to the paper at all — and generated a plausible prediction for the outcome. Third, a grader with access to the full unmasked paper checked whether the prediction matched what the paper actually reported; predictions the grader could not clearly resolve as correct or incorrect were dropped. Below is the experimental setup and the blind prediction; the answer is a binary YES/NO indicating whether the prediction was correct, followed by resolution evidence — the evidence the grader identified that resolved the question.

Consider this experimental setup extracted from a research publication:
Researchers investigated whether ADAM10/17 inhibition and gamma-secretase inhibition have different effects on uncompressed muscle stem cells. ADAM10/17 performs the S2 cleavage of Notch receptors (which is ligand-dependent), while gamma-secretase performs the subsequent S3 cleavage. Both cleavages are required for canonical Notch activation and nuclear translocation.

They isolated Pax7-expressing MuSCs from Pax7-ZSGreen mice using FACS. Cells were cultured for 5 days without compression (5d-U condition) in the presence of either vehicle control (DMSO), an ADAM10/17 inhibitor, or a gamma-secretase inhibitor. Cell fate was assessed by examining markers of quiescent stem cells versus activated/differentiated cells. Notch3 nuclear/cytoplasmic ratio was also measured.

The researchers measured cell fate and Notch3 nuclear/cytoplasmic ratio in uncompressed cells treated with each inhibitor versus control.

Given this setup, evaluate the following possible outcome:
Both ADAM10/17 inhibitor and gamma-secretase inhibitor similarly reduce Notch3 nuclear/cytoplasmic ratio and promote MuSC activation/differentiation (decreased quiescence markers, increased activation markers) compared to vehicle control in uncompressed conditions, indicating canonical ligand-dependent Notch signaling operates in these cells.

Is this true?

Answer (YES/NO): YES